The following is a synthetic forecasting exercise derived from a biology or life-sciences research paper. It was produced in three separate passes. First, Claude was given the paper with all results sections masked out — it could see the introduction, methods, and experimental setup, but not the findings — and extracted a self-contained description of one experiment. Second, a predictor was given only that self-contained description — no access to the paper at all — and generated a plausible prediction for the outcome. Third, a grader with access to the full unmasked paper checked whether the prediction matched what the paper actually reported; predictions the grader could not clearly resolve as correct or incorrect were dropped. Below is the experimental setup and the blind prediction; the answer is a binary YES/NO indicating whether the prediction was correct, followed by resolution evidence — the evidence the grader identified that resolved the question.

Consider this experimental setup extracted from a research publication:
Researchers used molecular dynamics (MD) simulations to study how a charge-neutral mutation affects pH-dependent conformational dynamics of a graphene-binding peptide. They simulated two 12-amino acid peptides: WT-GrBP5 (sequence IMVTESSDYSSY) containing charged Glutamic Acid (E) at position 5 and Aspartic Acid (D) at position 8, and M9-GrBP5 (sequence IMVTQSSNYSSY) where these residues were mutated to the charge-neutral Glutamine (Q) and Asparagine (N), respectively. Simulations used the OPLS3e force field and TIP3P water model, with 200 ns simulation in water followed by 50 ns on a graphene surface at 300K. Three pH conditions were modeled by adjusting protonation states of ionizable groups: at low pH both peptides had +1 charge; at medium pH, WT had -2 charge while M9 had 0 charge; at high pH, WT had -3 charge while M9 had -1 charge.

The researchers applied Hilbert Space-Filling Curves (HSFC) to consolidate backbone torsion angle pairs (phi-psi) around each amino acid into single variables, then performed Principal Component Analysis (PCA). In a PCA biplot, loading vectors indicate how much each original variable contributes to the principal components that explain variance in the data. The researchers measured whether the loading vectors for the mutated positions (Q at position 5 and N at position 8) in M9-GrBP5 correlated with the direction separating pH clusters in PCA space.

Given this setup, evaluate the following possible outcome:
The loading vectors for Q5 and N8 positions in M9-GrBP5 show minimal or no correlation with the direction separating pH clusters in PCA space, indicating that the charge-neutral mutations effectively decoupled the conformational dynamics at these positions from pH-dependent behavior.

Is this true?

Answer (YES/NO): YES